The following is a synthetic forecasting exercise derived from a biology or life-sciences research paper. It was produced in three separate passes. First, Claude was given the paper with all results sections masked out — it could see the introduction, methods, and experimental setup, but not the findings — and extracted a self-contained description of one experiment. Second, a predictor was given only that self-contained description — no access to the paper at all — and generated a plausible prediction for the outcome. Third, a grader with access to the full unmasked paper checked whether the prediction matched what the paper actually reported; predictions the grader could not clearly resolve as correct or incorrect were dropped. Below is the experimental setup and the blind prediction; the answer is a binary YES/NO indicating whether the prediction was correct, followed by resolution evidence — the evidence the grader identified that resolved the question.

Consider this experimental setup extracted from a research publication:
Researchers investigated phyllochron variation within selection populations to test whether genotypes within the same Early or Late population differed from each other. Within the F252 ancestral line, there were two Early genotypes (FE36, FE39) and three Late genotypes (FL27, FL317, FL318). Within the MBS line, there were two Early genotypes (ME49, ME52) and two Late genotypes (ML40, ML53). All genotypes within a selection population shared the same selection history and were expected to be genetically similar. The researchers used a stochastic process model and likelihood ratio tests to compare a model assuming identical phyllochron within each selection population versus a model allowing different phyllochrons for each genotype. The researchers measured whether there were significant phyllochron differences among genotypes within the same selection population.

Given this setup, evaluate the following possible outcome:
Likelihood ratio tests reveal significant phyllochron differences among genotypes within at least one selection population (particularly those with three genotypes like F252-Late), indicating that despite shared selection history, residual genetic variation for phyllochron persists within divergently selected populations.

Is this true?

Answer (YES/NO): YES